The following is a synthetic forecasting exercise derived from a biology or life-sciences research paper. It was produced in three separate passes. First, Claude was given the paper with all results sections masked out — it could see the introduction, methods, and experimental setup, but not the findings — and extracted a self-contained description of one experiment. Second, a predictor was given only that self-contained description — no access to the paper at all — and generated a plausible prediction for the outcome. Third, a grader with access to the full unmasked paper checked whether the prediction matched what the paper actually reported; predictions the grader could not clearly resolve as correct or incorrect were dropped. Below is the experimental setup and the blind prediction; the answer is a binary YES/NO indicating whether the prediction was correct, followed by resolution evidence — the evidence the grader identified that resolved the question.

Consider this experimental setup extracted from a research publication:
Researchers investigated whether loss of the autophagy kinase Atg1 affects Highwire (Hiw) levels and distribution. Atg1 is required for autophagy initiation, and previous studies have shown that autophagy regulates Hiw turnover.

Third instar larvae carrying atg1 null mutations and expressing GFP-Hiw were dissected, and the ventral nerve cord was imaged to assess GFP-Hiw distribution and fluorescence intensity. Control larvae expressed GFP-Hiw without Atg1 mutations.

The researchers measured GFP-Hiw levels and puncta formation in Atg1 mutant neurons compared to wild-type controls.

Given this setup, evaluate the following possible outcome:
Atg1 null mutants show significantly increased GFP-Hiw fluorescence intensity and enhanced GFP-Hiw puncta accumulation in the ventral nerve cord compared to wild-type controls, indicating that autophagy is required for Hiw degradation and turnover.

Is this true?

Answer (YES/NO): NO